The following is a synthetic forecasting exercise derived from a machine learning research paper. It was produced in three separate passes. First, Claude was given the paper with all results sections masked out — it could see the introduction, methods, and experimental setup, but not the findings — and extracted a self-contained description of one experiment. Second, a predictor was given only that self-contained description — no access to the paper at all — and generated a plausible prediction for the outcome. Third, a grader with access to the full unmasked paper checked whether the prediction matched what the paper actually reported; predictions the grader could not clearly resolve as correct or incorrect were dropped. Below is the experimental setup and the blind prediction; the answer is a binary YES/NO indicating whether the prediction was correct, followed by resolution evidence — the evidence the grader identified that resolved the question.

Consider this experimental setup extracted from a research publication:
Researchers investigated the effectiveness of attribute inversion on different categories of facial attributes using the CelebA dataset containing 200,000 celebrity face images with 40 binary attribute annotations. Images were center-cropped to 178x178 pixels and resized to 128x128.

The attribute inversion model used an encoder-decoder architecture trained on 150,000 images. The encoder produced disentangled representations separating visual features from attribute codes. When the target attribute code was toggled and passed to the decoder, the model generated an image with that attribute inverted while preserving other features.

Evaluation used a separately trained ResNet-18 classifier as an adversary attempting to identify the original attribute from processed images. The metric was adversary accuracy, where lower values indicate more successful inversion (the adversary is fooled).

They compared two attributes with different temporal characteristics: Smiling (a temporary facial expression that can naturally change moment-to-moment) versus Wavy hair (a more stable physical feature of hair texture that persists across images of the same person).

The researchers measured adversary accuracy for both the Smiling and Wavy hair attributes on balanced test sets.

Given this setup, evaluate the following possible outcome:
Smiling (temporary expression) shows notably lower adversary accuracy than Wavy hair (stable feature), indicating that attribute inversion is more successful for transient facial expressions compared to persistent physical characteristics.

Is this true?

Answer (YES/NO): YES